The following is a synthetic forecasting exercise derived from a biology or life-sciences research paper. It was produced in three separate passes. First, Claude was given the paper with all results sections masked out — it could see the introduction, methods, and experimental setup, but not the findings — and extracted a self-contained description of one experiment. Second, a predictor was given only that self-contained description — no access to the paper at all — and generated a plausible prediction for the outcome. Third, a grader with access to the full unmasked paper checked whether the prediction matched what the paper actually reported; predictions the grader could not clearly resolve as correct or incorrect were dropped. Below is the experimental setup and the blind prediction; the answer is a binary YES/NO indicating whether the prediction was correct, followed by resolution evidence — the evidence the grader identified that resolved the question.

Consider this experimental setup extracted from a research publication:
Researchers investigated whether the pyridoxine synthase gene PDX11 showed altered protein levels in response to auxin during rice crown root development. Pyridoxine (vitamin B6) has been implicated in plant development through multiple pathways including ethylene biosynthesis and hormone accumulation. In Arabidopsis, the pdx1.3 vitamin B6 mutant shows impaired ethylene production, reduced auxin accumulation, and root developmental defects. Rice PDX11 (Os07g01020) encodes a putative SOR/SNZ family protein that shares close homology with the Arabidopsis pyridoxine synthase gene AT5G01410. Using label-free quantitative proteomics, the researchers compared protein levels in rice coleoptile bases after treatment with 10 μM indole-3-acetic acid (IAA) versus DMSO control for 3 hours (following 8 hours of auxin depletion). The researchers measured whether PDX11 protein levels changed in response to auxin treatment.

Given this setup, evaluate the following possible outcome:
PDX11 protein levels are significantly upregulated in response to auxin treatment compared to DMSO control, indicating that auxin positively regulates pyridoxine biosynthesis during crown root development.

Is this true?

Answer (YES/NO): NO